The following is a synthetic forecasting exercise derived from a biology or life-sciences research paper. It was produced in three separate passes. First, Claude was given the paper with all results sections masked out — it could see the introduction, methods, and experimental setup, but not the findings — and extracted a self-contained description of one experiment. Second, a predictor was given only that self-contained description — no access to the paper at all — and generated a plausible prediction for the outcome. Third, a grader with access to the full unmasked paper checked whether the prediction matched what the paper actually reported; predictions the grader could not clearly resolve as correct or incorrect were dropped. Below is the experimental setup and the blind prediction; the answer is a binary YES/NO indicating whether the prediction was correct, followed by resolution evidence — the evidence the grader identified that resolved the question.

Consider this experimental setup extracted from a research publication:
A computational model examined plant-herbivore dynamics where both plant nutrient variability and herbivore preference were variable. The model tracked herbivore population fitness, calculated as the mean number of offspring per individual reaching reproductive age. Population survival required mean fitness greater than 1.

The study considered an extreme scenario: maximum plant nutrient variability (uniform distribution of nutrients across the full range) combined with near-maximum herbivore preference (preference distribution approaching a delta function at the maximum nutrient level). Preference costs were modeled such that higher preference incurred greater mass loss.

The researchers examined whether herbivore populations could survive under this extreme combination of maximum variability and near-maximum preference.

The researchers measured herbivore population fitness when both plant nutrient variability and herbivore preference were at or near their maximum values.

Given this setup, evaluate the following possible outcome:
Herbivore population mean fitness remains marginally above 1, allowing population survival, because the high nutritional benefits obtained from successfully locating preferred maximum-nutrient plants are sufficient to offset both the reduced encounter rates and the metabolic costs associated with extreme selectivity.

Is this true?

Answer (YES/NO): NO